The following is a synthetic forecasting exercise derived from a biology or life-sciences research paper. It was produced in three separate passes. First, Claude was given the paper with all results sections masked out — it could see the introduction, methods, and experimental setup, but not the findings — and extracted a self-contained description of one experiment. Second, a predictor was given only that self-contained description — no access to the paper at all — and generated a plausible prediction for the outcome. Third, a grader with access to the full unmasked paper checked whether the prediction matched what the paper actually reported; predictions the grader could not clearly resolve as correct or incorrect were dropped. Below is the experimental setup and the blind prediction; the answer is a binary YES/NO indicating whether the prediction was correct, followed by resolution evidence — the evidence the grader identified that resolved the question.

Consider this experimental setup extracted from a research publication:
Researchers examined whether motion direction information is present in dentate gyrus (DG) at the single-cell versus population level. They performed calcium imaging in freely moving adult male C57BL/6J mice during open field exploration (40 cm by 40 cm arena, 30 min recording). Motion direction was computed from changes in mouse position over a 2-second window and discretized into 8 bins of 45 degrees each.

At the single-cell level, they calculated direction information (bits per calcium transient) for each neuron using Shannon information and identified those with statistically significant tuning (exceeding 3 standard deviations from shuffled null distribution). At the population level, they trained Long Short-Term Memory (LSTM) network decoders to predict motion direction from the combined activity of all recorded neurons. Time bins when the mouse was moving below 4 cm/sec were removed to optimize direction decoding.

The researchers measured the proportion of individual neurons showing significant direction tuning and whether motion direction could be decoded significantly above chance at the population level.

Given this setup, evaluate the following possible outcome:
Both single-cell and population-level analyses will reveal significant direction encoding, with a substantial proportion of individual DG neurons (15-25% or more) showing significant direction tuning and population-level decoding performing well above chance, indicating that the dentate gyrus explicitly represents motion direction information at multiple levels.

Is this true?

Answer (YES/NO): NO